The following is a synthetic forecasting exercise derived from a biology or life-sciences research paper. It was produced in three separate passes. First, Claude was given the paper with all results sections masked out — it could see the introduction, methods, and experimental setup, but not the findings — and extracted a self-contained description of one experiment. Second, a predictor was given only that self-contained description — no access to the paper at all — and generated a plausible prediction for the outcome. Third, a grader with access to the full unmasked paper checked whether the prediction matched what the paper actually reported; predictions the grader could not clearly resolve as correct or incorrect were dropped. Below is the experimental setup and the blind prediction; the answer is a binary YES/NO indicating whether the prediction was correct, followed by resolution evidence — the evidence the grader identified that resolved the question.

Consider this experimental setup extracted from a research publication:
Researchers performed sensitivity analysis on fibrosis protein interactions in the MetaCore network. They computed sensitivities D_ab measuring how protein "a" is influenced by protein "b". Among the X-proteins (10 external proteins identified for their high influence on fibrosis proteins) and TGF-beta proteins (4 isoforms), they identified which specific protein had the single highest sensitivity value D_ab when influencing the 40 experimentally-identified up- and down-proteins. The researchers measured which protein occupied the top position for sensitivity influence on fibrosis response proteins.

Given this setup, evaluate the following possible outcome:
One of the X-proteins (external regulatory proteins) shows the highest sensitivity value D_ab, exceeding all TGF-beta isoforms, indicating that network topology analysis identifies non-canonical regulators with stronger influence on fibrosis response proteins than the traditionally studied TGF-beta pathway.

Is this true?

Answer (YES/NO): YES